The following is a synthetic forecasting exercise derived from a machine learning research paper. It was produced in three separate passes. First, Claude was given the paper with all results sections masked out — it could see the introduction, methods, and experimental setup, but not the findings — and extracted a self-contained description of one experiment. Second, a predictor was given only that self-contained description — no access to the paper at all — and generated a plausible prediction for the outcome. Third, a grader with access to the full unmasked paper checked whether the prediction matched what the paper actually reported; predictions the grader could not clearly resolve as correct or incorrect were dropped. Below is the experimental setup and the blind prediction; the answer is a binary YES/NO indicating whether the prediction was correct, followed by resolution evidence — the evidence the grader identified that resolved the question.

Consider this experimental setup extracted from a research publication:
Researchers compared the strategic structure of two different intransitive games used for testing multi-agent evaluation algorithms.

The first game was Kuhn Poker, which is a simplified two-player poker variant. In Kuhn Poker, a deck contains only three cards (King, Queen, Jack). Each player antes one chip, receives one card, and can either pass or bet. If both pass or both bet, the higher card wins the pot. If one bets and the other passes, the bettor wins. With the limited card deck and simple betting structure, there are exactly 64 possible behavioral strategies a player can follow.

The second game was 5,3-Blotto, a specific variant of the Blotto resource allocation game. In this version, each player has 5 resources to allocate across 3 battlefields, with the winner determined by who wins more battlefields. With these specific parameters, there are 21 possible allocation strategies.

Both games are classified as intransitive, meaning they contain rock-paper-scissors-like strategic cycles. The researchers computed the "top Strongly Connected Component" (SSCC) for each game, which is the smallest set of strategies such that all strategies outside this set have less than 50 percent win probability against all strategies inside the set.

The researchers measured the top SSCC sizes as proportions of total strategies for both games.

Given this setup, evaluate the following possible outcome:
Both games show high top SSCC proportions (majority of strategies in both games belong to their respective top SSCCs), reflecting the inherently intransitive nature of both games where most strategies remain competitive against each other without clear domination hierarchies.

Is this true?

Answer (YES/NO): YES